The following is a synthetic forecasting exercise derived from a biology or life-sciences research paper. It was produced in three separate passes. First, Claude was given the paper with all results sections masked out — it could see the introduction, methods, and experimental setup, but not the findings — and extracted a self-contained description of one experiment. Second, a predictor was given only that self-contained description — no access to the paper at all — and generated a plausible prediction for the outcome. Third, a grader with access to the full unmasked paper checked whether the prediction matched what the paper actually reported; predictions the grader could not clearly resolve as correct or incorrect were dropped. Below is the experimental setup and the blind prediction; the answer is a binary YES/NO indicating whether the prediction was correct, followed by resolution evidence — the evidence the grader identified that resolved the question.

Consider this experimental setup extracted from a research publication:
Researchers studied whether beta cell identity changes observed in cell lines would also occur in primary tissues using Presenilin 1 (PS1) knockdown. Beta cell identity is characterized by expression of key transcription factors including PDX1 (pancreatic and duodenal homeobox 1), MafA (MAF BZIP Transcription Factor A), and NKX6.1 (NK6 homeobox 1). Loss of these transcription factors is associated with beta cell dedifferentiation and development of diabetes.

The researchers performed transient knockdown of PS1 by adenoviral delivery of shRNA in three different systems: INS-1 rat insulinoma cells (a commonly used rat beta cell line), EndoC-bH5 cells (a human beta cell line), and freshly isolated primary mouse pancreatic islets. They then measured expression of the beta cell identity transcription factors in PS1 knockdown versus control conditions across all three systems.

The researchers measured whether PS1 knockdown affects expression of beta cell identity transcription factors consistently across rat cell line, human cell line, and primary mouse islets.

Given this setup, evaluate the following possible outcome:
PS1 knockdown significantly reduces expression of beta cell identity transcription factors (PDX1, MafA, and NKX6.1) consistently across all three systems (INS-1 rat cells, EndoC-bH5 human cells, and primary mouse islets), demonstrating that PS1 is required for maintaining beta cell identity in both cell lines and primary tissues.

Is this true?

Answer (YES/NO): NO